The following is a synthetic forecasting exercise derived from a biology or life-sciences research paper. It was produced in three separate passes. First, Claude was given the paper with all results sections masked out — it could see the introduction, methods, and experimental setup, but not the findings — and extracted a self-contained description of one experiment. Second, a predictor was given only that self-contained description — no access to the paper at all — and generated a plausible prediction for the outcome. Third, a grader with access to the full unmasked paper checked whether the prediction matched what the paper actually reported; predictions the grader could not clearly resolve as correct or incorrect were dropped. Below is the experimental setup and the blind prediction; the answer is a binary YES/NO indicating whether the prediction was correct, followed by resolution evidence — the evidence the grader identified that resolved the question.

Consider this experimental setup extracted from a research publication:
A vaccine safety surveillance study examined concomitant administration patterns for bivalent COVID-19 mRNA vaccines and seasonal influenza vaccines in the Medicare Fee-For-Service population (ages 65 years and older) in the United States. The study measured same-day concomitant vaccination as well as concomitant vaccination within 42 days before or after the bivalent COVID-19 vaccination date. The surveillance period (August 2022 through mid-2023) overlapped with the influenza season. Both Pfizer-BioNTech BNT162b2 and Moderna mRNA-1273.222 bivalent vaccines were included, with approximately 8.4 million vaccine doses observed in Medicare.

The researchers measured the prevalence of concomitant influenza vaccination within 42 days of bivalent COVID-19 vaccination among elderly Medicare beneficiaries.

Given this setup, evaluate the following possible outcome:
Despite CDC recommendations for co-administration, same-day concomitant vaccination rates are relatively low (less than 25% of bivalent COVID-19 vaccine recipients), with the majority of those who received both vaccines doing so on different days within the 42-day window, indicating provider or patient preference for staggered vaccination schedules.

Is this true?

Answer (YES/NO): NO